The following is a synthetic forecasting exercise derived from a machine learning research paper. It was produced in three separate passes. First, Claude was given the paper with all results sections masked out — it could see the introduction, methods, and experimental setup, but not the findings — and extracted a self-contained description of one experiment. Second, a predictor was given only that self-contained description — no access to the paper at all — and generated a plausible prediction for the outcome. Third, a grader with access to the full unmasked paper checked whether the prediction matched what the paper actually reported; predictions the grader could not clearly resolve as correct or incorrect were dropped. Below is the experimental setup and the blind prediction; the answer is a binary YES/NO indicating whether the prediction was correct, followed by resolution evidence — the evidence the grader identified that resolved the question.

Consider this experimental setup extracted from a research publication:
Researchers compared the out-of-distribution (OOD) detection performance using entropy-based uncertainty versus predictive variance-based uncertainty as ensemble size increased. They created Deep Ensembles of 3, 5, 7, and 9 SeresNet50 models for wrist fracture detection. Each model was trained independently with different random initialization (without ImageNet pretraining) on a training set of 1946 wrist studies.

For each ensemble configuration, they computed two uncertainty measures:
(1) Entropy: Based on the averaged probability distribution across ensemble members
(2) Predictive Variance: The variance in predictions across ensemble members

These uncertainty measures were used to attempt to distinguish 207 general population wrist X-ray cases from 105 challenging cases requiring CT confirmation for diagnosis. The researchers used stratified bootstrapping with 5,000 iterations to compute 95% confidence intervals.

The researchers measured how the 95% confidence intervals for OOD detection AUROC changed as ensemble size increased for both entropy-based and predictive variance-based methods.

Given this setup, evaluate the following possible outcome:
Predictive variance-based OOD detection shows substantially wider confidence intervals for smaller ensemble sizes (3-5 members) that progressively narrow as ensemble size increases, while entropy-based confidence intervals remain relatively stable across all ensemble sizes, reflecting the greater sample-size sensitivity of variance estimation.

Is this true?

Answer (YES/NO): NO